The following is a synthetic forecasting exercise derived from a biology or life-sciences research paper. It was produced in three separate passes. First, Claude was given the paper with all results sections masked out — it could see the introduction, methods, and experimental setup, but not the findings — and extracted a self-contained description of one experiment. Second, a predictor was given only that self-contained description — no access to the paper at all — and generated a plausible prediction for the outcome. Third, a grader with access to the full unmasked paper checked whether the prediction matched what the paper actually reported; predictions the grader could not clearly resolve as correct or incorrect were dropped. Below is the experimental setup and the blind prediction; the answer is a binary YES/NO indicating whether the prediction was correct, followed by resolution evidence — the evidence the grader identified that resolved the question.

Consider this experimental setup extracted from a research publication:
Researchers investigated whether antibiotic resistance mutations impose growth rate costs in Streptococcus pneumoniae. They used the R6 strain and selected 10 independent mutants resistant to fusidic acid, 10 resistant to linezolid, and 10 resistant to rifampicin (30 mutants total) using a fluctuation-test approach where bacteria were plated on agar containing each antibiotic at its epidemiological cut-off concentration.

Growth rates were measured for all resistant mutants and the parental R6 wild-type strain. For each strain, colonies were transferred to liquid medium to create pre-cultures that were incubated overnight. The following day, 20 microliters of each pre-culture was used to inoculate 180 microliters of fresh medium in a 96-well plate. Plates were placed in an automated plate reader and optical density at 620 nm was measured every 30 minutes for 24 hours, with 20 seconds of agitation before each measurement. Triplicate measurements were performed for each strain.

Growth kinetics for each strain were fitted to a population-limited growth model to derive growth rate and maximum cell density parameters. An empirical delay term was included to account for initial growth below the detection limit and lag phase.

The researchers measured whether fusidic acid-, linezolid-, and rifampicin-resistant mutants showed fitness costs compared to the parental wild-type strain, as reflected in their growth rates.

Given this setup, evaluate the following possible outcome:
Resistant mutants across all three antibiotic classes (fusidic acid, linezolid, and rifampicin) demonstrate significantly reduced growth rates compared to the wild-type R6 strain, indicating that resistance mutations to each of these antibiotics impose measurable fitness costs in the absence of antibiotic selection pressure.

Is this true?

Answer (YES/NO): NO